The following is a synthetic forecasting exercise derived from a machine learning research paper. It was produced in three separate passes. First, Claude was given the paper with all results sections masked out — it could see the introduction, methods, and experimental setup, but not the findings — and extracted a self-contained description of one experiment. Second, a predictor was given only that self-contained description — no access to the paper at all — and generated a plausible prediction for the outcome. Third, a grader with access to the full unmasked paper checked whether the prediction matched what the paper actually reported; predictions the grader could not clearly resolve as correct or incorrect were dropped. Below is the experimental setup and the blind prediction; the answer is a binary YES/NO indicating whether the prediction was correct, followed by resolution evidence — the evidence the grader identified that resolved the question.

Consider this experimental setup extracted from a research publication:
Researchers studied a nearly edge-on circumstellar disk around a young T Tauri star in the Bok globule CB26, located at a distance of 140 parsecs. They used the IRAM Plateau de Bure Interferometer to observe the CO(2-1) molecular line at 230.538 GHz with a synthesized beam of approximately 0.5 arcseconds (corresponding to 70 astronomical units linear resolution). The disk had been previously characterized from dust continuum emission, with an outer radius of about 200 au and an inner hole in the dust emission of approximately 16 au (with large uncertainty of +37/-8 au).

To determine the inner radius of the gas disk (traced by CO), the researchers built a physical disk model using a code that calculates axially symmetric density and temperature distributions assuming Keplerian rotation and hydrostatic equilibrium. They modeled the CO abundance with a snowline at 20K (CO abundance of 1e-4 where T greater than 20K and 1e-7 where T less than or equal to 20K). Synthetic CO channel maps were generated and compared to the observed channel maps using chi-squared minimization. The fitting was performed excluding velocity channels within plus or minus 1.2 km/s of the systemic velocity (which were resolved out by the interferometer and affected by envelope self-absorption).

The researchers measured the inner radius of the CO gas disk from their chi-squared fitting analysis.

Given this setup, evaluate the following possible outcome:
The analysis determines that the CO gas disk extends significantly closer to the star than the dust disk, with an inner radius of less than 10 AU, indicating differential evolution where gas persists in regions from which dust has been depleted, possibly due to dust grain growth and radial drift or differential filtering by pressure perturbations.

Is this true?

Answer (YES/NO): NO